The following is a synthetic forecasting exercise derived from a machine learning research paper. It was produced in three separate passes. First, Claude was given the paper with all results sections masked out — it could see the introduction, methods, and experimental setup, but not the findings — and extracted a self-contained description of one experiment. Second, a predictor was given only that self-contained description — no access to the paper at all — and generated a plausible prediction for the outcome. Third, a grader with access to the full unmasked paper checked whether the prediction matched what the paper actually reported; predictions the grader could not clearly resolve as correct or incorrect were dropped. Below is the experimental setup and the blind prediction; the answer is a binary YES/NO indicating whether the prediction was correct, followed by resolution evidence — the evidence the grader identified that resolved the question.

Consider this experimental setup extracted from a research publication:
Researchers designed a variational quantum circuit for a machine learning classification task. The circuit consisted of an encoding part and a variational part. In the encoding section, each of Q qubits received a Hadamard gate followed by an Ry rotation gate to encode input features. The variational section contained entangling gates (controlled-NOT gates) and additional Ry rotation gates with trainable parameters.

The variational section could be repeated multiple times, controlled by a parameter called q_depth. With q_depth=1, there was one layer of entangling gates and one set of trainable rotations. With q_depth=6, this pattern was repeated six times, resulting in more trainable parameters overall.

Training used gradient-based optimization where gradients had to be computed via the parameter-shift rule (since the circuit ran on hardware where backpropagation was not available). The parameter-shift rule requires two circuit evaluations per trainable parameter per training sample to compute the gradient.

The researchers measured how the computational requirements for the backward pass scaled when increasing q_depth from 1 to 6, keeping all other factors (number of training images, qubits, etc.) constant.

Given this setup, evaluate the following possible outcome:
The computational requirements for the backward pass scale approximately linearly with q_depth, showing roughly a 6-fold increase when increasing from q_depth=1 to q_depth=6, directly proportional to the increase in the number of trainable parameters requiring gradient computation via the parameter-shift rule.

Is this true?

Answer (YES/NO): NO